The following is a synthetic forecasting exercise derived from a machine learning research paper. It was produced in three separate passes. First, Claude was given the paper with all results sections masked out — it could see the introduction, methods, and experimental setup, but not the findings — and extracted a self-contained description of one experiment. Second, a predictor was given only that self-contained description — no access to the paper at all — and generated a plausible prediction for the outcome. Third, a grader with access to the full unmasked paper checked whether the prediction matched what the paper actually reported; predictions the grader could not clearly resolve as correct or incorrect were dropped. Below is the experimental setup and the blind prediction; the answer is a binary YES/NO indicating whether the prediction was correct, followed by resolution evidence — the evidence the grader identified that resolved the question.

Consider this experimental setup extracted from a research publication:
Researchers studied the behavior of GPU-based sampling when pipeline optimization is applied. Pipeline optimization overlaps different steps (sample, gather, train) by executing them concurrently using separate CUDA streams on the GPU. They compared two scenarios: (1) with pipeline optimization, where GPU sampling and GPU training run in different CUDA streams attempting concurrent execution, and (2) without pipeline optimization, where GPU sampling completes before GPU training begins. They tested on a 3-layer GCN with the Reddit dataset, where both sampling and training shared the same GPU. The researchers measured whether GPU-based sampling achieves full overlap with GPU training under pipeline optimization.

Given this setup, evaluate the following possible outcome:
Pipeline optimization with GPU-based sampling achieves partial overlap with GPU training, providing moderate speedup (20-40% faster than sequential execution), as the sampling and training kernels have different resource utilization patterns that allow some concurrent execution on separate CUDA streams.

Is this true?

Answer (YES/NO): NO